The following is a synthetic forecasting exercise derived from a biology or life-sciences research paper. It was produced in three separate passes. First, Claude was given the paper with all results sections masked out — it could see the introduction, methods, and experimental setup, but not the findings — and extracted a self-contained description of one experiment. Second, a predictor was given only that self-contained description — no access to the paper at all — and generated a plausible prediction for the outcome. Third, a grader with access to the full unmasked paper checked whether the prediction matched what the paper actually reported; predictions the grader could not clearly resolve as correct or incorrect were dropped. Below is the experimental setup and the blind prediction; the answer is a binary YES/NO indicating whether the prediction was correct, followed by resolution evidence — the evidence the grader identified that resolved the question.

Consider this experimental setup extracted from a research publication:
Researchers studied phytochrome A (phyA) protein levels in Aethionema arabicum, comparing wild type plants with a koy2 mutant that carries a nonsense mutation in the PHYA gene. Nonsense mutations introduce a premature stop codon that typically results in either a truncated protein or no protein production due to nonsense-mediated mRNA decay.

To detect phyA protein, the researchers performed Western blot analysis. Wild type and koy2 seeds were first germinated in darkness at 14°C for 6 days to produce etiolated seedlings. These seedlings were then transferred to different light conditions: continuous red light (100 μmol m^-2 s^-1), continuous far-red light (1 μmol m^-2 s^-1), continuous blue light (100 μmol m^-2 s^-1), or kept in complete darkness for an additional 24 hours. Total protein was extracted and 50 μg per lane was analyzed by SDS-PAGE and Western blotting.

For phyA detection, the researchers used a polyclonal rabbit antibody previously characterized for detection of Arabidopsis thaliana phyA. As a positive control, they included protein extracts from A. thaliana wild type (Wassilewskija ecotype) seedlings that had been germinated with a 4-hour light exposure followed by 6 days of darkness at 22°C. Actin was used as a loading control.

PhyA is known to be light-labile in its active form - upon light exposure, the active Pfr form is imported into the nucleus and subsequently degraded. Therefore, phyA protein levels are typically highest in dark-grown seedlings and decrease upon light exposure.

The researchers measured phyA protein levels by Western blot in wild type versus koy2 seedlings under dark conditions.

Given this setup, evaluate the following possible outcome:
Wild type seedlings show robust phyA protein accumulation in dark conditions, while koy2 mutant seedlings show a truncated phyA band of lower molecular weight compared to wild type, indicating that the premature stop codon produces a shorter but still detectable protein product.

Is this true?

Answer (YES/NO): NO